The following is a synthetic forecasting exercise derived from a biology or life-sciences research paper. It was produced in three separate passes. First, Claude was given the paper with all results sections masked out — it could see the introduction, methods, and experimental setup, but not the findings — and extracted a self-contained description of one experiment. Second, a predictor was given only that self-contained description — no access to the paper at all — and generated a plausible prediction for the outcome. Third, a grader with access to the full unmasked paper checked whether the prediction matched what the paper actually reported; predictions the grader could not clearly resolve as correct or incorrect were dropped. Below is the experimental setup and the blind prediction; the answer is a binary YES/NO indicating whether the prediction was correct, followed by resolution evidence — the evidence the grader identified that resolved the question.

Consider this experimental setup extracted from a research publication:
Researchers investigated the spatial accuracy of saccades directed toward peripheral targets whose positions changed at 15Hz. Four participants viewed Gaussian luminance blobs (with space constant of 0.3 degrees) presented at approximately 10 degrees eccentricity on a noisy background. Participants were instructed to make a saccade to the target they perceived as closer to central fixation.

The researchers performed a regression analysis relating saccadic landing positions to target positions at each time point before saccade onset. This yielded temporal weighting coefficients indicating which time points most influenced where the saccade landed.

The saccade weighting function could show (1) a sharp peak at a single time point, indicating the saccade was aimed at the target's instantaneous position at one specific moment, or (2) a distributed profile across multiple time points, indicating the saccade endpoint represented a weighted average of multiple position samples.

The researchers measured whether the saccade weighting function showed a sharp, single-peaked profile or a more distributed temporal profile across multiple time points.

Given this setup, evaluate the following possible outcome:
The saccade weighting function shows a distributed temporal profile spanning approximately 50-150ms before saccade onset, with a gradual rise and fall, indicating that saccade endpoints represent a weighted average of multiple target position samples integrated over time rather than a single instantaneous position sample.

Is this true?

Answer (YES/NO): NO